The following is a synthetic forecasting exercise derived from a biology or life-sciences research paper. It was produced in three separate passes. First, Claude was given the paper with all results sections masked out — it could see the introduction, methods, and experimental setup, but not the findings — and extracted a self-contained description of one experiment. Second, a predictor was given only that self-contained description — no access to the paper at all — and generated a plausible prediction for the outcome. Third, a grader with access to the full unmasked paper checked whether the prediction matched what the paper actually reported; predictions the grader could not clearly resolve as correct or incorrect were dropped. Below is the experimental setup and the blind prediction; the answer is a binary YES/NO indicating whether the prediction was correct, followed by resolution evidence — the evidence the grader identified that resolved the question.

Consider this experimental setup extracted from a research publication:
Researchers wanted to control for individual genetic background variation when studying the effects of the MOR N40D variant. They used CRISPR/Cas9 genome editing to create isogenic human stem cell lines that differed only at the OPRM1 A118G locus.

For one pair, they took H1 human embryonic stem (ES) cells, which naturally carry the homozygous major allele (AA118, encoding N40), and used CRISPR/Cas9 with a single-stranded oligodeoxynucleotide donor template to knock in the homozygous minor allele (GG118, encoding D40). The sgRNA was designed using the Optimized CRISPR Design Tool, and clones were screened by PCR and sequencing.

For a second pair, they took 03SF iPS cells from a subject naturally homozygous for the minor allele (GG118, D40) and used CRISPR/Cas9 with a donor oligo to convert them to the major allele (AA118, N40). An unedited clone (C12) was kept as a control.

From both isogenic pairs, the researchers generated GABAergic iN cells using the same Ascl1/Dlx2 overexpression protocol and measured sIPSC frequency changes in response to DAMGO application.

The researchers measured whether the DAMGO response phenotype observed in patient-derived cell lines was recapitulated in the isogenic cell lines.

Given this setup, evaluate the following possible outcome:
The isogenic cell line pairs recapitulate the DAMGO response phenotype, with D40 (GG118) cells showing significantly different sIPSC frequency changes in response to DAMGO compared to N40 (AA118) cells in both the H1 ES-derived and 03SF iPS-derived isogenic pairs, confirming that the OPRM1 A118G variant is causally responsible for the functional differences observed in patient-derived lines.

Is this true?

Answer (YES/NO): YES